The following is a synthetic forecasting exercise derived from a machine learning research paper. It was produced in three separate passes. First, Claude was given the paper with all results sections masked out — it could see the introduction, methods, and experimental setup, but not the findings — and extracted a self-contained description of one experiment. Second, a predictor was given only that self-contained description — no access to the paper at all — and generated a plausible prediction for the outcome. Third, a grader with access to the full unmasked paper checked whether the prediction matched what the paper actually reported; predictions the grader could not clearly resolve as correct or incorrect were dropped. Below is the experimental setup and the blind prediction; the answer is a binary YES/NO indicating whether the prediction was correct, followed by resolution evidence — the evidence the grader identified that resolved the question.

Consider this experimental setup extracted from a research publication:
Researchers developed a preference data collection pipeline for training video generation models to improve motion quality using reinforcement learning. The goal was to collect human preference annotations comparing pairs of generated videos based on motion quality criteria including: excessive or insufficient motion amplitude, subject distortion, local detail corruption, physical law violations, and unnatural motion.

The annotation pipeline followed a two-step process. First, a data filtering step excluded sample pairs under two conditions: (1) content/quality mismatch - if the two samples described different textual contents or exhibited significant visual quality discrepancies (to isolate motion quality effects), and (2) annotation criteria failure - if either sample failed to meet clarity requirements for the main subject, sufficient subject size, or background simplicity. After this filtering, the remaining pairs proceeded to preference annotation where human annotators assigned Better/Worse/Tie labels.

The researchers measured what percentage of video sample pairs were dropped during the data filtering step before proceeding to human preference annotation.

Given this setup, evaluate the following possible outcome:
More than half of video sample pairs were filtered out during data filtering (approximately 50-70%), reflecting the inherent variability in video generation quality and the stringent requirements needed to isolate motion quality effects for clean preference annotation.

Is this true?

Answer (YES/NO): NO